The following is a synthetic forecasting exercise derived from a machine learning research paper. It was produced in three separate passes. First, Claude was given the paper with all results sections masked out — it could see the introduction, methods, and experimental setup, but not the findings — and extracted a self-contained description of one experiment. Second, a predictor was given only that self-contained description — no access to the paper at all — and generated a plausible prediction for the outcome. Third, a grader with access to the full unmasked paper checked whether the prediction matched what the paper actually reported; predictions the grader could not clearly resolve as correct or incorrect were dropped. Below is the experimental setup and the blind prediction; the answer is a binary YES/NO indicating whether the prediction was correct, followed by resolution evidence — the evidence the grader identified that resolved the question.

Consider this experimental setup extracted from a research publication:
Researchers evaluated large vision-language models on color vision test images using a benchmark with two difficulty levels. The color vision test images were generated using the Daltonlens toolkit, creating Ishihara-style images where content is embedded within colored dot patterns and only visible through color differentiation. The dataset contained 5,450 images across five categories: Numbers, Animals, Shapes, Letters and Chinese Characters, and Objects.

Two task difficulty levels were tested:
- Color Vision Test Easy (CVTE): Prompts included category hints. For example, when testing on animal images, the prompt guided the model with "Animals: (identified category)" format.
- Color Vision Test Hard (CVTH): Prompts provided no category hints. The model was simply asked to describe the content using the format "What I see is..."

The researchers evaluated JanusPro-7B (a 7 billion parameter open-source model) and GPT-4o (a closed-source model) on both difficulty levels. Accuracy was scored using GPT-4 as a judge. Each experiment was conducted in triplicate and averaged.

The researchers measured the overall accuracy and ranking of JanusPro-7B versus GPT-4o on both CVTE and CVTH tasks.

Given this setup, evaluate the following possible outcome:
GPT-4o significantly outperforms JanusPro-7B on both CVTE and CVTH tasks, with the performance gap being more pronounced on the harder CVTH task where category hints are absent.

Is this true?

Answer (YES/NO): NO